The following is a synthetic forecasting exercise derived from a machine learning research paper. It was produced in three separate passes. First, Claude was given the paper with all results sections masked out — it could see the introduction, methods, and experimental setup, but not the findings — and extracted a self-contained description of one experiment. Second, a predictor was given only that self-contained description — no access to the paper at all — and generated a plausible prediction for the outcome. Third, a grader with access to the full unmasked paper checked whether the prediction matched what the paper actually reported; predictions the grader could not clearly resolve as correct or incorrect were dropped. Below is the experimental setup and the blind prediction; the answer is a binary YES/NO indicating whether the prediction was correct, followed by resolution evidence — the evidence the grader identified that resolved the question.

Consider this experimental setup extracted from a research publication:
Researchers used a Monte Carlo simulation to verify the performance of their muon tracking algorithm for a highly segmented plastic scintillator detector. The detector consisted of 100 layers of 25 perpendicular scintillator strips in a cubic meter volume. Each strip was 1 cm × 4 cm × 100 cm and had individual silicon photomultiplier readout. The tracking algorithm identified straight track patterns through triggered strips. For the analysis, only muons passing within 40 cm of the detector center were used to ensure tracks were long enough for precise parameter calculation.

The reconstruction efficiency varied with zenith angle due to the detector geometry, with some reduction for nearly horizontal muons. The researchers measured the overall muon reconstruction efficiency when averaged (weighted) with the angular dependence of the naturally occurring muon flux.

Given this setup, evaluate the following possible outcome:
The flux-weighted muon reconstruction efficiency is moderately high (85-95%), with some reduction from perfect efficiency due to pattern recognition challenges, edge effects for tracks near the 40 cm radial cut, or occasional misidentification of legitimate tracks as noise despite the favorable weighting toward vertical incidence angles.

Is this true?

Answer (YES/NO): NO